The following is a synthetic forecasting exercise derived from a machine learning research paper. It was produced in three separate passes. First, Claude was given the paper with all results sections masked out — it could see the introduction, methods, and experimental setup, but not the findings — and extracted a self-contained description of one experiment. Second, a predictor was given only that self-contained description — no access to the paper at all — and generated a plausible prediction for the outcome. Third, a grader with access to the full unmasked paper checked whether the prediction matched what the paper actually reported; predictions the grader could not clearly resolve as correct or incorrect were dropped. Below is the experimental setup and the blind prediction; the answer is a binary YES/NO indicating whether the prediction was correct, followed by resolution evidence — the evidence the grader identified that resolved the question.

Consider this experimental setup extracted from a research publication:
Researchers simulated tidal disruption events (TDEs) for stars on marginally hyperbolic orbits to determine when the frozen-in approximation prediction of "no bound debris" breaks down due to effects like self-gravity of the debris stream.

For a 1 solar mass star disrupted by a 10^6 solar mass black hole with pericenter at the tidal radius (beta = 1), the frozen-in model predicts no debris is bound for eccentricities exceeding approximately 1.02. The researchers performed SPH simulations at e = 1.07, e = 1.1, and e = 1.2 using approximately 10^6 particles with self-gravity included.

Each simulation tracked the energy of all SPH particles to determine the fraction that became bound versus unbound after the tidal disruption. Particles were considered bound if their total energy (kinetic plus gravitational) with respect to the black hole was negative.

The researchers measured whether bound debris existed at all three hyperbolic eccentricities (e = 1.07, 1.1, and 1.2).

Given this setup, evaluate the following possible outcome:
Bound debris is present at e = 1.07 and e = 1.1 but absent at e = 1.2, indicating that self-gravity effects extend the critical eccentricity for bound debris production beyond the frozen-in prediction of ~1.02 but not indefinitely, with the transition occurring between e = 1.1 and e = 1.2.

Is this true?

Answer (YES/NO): NO